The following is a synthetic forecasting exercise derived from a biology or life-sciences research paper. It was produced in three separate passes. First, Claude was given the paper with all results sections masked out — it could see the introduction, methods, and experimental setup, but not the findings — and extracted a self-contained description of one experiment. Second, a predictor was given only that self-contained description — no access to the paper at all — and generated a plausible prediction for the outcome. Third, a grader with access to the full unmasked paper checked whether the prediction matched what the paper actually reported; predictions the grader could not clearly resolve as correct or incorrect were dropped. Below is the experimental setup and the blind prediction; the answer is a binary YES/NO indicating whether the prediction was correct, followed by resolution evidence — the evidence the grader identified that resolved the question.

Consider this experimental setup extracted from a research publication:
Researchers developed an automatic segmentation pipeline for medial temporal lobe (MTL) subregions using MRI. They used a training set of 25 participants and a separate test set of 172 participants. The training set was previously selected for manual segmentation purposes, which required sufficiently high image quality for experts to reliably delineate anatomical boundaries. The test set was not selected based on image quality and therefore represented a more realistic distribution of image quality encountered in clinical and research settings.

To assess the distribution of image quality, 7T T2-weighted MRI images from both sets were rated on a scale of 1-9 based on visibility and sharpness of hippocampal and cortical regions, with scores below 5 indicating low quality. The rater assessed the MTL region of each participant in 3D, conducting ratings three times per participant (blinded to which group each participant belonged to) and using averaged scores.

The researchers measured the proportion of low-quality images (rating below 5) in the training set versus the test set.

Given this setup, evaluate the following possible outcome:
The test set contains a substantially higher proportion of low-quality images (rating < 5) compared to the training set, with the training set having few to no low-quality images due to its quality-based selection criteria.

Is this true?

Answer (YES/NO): YES